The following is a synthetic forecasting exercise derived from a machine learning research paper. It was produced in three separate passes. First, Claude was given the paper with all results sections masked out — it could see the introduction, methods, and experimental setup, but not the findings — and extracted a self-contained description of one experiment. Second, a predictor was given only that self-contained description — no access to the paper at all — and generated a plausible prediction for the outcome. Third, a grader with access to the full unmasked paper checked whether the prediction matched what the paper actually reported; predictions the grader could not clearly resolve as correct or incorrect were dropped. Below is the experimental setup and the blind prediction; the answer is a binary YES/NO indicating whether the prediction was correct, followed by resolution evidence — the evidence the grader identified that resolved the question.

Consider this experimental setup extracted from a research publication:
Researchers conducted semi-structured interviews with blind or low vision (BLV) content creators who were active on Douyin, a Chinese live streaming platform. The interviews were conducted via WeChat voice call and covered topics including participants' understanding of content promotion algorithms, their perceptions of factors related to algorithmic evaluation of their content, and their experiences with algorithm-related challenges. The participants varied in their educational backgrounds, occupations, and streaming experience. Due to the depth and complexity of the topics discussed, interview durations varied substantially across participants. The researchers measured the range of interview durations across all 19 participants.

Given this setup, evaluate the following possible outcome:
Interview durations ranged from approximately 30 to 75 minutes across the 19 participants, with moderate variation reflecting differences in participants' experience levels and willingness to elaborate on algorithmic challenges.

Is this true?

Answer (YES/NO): NO